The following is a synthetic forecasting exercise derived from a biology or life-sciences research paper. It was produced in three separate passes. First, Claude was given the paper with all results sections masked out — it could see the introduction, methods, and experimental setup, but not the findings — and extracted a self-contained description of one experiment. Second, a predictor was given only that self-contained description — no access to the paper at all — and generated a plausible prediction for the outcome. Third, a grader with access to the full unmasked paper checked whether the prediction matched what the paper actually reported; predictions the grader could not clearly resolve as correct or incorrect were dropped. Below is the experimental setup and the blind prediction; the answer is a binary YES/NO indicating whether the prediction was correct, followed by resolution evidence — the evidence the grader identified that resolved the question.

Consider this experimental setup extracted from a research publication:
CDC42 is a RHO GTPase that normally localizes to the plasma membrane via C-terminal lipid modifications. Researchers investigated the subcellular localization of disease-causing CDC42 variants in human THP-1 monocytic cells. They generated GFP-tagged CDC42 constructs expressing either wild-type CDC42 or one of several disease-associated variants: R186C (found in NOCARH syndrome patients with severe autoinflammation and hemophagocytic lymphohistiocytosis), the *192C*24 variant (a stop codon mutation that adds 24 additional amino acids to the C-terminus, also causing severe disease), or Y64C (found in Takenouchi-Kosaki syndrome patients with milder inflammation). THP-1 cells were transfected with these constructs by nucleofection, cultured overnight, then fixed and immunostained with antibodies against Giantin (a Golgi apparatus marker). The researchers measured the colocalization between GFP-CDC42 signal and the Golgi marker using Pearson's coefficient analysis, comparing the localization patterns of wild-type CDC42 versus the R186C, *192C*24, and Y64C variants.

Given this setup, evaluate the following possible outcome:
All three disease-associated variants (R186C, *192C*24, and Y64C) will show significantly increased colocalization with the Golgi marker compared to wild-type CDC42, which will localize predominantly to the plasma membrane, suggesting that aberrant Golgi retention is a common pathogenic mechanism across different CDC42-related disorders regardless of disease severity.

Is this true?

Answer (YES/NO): NO